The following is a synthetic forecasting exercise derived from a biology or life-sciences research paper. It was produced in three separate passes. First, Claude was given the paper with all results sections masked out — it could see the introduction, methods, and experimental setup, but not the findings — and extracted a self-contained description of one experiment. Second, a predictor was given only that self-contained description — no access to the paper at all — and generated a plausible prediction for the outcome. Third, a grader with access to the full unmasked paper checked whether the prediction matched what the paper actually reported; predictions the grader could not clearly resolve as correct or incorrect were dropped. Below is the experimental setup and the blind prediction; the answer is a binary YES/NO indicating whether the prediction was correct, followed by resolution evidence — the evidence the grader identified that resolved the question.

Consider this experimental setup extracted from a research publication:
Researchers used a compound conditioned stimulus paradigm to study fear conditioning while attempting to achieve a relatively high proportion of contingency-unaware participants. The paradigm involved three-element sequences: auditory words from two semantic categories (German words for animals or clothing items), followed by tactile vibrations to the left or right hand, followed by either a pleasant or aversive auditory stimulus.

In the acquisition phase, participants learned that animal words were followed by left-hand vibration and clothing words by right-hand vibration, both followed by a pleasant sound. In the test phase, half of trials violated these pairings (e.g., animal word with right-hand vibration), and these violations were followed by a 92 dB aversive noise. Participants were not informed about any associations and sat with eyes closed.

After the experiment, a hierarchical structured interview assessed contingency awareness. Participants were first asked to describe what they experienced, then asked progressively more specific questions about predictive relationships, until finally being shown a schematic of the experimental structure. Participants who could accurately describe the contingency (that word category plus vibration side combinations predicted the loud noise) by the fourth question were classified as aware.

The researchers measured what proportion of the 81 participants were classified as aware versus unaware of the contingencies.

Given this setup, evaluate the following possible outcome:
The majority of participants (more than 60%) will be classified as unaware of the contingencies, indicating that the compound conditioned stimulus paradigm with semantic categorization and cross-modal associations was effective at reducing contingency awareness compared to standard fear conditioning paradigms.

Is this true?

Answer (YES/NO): NO